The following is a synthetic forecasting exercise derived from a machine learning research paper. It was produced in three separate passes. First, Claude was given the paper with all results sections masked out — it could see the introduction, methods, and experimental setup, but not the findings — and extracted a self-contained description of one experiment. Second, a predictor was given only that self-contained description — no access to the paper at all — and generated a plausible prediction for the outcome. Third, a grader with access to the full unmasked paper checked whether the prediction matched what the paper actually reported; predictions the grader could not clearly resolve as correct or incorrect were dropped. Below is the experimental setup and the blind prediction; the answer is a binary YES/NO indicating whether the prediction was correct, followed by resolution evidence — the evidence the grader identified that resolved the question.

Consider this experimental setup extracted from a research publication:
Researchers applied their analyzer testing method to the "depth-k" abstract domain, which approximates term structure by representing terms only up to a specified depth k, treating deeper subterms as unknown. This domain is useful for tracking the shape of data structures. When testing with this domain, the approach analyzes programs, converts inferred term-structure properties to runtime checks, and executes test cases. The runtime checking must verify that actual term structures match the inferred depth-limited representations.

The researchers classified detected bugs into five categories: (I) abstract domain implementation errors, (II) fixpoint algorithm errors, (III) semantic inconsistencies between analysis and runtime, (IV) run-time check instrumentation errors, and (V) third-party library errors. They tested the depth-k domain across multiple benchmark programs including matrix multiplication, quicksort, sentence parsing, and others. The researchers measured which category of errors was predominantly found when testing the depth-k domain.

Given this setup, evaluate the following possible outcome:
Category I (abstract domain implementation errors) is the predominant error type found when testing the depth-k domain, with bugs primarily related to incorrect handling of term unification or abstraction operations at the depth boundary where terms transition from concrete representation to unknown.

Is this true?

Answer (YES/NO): NO